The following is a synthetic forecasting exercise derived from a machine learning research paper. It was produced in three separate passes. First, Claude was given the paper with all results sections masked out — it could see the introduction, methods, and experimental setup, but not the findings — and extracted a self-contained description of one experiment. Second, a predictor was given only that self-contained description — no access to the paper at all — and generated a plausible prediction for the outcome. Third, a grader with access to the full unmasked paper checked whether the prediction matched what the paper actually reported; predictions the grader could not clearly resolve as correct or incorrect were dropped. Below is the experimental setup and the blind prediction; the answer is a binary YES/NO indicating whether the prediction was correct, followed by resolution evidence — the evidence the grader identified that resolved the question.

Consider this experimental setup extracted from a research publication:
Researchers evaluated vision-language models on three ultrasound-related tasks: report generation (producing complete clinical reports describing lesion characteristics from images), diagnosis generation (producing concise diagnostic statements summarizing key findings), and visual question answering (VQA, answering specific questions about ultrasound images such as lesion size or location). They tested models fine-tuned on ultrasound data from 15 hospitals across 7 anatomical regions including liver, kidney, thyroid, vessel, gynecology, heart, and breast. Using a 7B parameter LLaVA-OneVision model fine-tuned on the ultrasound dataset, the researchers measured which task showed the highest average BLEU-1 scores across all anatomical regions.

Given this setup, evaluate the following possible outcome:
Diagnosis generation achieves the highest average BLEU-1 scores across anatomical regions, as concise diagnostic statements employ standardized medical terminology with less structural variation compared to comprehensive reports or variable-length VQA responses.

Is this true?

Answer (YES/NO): YES